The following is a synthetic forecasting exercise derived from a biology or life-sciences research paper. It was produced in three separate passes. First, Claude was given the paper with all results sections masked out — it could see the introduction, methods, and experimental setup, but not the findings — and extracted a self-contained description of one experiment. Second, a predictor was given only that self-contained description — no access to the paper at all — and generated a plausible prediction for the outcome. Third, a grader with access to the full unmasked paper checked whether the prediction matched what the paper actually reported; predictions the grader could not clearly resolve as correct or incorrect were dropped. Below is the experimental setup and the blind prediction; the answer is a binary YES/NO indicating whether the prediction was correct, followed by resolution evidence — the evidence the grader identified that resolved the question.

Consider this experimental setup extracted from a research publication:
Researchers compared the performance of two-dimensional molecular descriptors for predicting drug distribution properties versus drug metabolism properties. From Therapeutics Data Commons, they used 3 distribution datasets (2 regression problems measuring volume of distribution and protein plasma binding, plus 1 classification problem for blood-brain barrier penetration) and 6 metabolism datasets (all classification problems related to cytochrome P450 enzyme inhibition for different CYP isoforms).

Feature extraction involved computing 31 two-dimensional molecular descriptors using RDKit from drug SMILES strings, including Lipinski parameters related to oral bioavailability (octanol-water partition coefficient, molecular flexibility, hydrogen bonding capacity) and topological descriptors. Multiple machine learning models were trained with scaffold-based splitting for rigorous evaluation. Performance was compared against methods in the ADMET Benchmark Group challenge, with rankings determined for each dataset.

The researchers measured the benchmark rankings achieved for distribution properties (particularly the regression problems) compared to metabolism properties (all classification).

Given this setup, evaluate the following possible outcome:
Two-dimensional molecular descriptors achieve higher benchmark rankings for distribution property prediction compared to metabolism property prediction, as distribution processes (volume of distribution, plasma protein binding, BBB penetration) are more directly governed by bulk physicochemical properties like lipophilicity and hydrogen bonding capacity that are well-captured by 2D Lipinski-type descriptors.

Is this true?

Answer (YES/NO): YES